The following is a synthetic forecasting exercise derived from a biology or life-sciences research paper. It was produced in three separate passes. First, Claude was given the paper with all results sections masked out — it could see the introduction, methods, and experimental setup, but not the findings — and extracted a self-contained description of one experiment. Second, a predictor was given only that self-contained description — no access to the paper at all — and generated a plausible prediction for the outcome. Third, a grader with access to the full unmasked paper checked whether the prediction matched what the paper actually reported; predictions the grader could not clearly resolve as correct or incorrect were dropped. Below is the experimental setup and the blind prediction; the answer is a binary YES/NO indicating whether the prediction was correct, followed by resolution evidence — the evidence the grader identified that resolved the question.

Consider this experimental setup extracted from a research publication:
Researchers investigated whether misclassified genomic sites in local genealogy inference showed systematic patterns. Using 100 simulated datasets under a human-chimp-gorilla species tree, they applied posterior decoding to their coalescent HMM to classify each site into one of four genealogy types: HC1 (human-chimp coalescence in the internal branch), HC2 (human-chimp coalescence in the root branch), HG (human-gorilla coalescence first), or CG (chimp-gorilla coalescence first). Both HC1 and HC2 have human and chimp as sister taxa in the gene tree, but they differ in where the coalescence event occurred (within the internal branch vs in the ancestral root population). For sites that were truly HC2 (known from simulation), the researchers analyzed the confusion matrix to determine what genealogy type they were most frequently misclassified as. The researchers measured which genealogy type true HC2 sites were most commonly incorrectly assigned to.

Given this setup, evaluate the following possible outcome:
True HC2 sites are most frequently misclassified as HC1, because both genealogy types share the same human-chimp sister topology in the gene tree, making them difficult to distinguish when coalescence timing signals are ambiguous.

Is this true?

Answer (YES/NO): YES